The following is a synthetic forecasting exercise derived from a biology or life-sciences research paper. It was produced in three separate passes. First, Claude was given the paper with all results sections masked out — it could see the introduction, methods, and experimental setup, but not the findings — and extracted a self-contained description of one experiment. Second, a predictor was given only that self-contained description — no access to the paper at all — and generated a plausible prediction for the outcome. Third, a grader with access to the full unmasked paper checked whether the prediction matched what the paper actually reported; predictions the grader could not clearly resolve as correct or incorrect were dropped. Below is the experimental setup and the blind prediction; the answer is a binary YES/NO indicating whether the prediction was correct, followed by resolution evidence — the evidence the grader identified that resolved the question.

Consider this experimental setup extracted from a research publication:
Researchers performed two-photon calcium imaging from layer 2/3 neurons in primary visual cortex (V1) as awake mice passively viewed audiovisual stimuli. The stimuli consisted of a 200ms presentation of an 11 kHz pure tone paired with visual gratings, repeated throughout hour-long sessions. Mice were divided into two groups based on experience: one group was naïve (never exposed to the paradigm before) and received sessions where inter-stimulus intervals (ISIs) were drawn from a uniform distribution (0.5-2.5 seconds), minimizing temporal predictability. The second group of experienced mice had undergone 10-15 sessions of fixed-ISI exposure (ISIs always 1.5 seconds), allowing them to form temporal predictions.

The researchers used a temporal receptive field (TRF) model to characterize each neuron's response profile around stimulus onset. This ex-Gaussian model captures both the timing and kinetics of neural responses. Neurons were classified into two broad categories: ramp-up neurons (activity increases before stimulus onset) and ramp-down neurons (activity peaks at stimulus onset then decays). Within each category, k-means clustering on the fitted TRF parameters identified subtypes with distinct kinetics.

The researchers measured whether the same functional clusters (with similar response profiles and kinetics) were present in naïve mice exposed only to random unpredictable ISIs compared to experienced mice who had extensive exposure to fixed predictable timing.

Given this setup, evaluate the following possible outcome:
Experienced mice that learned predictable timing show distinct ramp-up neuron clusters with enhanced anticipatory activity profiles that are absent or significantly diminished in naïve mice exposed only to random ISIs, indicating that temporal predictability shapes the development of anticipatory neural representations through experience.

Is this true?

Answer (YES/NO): NO